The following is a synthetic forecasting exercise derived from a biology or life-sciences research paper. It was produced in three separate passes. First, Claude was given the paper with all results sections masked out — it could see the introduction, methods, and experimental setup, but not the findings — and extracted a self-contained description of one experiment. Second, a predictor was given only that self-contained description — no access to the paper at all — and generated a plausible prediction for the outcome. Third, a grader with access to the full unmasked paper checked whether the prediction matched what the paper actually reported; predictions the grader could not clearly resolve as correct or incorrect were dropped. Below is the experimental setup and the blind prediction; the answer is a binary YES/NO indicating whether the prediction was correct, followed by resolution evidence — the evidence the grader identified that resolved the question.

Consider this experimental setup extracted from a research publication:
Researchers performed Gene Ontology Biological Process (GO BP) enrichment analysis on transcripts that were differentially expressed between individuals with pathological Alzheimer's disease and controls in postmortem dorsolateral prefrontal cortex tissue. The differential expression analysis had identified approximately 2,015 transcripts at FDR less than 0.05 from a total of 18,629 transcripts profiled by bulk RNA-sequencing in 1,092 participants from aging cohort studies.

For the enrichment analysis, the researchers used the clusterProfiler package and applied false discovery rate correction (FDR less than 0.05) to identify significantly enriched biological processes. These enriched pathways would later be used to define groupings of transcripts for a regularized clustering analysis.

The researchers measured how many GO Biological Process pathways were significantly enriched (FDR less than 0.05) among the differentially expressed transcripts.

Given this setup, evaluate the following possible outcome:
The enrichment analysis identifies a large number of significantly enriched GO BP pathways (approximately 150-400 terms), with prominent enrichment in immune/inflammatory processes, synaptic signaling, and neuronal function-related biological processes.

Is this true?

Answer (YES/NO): NO